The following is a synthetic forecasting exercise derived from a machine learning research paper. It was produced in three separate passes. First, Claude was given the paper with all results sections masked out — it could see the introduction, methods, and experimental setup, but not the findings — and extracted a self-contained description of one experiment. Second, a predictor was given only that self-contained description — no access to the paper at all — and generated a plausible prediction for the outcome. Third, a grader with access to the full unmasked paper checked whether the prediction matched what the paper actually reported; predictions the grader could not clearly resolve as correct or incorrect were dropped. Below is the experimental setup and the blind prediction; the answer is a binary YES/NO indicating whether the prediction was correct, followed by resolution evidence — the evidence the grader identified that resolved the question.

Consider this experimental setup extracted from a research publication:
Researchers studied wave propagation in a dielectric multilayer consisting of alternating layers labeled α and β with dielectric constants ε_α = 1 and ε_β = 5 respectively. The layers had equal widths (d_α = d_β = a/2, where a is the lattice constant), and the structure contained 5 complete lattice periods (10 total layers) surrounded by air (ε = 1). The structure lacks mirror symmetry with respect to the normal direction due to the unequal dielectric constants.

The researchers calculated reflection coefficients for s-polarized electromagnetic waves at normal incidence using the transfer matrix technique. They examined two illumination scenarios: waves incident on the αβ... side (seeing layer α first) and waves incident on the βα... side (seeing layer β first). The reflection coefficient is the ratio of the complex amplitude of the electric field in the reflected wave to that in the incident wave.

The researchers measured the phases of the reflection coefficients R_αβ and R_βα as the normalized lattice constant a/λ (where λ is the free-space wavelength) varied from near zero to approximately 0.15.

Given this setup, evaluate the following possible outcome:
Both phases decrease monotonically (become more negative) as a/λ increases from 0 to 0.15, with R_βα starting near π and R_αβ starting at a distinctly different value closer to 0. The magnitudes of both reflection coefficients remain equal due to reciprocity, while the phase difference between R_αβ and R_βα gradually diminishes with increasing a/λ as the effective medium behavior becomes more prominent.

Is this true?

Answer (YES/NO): NO